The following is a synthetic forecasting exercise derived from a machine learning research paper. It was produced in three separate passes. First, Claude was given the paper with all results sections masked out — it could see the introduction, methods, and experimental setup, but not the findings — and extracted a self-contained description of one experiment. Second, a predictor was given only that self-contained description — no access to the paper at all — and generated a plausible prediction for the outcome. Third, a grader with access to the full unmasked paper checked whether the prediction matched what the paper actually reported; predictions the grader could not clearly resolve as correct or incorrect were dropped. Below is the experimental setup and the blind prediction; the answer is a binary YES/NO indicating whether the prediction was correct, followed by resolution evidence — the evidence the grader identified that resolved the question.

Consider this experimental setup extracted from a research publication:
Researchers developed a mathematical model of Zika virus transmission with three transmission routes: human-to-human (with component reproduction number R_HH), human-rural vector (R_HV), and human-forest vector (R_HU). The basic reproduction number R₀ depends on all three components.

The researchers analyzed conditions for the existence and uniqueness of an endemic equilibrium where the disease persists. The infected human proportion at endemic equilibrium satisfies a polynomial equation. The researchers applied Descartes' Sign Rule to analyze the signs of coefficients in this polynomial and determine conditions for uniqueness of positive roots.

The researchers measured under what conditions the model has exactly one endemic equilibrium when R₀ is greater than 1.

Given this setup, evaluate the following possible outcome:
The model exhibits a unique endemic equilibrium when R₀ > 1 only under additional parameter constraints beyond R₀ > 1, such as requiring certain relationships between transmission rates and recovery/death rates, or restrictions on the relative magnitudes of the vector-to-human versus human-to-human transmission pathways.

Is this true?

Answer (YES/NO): YES